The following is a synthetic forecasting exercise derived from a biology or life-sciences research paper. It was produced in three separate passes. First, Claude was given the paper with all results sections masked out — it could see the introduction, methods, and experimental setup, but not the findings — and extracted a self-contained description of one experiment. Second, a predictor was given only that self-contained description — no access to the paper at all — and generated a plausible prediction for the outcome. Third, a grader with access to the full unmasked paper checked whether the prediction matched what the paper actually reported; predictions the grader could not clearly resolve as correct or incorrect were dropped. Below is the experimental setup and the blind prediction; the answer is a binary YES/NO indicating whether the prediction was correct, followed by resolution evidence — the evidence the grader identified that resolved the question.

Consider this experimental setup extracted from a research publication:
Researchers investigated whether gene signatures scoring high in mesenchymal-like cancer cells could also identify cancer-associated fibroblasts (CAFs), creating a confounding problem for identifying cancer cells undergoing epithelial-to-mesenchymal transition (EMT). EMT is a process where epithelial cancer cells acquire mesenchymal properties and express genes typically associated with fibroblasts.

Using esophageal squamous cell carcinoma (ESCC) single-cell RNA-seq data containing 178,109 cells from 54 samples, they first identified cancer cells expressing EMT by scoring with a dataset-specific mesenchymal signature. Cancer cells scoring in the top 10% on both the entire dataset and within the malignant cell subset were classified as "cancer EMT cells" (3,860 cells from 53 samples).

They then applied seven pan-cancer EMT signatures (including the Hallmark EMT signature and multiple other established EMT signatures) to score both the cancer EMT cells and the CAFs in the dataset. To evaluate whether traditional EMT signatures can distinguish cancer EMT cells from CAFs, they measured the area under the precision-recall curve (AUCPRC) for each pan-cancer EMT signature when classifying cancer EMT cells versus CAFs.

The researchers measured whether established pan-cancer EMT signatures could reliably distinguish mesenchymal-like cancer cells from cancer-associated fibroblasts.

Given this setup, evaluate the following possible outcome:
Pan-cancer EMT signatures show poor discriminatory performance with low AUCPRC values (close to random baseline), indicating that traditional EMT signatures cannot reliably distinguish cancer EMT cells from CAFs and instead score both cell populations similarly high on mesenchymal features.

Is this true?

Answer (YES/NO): YES